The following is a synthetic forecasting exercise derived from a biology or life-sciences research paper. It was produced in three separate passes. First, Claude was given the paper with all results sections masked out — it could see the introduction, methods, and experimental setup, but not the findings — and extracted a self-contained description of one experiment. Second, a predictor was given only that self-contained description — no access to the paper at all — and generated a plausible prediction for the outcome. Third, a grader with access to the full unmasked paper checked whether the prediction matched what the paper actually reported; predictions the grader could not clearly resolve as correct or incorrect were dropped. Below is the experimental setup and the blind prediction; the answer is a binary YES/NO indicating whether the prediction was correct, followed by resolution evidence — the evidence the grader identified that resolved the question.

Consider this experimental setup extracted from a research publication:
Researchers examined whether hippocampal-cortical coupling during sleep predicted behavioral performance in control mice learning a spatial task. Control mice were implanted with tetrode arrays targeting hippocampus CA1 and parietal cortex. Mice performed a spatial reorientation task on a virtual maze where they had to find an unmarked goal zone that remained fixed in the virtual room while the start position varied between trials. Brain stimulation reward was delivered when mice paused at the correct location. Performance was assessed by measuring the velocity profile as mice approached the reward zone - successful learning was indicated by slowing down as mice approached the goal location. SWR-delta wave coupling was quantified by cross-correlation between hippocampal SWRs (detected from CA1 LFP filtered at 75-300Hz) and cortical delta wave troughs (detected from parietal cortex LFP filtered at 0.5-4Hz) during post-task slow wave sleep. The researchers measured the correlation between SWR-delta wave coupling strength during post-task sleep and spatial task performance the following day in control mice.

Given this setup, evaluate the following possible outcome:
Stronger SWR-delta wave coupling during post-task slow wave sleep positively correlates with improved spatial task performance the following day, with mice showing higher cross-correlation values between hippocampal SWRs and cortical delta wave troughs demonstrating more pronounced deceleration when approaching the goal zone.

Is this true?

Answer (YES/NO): YES